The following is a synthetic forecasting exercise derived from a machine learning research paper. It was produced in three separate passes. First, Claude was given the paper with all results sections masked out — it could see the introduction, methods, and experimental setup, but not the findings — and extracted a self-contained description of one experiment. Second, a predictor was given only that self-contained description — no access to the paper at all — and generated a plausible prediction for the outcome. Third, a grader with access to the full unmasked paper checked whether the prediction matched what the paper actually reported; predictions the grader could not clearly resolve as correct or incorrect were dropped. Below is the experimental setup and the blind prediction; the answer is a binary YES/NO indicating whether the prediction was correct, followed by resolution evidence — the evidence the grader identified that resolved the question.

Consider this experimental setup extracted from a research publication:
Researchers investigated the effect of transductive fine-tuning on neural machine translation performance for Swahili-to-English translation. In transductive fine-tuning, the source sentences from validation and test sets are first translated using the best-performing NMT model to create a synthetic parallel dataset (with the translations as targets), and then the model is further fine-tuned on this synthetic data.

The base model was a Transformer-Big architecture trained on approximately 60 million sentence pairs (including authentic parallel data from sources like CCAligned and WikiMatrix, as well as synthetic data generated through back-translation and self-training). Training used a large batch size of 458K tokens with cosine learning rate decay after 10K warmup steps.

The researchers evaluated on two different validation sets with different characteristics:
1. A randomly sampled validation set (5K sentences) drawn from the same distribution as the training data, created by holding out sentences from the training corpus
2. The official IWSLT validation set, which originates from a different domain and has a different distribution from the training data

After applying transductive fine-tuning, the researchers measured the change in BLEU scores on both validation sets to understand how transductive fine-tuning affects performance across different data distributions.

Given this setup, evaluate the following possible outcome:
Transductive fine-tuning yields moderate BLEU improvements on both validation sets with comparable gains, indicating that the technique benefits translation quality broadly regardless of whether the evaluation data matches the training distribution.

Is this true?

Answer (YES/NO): NO